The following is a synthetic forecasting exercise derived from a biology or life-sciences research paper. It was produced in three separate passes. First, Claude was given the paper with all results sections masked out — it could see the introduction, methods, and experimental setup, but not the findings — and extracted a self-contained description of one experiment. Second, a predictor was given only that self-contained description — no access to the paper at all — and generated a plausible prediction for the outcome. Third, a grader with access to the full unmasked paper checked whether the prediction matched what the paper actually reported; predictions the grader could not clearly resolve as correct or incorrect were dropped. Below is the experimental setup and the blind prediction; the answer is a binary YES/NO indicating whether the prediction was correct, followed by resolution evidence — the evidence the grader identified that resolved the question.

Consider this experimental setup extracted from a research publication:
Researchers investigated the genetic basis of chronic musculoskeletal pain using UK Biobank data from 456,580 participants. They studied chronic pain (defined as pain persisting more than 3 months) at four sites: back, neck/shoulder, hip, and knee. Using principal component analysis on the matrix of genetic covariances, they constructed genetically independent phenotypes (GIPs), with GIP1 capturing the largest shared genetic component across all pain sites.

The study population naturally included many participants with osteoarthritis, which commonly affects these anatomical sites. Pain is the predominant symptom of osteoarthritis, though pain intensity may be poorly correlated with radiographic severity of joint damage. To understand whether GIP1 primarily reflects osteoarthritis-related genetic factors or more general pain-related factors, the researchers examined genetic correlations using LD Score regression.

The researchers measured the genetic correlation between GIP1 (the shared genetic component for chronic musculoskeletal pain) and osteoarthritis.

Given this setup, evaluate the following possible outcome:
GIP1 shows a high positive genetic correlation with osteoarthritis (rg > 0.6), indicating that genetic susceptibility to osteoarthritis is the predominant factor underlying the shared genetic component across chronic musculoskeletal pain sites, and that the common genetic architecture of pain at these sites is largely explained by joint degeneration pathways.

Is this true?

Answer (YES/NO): NO